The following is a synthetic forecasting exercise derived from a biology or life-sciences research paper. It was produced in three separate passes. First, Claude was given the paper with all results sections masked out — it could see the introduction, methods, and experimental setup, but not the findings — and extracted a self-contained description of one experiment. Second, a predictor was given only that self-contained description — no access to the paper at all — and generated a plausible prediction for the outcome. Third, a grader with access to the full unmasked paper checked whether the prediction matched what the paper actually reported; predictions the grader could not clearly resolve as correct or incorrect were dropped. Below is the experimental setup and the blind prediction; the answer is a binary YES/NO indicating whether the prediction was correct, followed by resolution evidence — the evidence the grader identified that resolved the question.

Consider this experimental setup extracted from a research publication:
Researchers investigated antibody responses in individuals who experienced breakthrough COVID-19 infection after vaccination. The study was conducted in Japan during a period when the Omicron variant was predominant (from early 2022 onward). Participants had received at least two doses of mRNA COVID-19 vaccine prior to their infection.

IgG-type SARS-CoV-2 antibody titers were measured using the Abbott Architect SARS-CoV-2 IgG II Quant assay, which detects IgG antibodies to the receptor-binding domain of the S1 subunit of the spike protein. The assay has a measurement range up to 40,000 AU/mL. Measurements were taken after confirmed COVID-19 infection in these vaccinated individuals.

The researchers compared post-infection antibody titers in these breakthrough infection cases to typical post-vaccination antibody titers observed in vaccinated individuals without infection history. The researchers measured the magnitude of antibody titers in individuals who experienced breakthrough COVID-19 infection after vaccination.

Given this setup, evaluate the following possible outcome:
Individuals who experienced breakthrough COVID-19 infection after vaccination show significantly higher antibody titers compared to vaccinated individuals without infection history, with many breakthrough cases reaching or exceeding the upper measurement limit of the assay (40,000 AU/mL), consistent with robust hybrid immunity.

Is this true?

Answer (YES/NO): YES